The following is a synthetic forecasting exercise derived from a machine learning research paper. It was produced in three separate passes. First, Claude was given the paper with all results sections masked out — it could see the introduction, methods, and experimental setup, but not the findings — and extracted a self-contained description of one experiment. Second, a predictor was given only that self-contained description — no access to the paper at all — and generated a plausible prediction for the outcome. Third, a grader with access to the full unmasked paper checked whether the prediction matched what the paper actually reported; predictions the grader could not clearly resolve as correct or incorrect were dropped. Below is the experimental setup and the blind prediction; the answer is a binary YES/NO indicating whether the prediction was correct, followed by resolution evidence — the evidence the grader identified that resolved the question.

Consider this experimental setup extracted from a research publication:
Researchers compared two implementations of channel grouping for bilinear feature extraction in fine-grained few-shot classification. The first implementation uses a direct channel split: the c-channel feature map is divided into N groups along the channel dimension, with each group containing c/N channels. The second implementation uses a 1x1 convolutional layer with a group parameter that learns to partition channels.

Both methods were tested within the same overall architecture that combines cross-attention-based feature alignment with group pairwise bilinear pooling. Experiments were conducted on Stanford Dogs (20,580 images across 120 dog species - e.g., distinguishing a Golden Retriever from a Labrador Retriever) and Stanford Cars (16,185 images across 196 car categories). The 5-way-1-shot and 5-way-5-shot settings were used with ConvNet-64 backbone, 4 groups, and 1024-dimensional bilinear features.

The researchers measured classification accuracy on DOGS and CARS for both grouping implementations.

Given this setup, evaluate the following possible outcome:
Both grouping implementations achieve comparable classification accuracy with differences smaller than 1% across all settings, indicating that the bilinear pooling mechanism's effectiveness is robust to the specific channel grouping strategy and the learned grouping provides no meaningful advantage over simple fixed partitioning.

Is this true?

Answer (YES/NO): NO